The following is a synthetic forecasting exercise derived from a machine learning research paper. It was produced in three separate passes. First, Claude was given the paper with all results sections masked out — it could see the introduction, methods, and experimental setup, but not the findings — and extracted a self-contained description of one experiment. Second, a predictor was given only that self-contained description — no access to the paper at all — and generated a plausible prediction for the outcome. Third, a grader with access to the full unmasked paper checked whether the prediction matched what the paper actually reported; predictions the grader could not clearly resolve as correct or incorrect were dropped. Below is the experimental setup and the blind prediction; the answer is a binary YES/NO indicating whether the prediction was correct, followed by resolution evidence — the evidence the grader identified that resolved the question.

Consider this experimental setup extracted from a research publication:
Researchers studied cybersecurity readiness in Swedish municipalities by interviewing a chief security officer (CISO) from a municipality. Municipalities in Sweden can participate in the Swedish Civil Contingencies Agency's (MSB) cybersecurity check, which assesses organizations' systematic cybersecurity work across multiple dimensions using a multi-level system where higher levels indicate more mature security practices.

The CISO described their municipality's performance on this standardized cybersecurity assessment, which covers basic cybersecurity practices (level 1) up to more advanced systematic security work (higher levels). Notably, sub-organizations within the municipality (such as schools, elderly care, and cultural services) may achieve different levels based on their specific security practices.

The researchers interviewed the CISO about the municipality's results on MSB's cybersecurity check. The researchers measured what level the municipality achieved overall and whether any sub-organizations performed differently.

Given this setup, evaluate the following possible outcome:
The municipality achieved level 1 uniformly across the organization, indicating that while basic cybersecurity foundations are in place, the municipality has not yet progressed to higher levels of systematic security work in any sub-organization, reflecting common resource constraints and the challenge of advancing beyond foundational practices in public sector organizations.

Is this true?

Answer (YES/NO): NO